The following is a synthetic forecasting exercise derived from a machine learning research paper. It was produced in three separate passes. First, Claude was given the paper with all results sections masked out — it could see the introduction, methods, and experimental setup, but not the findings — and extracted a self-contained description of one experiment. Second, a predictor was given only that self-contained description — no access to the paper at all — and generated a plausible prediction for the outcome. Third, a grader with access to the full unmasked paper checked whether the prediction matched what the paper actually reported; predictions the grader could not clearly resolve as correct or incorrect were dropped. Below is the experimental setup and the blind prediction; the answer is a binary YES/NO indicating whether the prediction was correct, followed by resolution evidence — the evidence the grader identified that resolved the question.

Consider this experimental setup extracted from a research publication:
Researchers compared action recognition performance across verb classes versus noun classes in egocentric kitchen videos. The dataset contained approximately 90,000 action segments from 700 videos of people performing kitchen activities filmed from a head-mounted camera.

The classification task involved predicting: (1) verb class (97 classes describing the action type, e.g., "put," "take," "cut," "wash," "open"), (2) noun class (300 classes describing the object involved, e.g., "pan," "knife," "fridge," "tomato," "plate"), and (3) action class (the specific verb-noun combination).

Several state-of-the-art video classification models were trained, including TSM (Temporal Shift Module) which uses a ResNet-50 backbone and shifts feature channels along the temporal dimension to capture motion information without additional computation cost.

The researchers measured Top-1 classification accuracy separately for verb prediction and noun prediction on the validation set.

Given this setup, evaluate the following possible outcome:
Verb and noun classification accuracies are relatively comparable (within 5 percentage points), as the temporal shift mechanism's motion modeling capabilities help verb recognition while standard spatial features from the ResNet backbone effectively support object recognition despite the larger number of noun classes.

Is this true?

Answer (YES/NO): NO